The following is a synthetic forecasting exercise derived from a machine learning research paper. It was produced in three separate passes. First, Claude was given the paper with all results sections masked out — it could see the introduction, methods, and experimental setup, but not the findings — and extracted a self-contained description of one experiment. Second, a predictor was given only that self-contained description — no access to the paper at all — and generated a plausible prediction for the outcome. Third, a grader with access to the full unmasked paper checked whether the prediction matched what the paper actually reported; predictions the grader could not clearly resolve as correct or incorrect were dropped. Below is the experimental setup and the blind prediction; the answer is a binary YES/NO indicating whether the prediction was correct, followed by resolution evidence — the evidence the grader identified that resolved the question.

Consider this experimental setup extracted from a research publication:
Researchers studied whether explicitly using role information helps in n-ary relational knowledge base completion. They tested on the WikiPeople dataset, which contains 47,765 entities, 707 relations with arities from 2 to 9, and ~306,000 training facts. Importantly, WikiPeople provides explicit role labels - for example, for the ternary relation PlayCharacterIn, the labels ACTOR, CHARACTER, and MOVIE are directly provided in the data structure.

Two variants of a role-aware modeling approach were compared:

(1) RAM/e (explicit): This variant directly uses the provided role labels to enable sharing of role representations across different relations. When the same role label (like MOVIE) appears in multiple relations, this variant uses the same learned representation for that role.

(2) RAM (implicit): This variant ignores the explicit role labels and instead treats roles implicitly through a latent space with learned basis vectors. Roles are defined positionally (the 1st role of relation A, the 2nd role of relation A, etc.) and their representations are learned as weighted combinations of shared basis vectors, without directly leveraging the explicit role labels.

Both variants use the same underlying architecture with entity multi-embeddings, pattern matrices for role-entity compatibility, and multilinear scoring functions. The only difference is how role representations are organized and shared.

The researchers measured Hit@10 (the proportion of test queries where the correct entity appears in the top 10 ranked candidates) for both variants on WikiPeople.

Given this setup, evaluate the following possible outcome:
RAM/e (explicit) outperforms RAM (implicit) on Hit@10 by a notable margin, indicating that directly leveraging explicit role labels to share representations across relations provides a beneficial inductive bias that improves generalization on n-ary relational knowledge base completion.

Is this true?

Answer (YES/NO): NO